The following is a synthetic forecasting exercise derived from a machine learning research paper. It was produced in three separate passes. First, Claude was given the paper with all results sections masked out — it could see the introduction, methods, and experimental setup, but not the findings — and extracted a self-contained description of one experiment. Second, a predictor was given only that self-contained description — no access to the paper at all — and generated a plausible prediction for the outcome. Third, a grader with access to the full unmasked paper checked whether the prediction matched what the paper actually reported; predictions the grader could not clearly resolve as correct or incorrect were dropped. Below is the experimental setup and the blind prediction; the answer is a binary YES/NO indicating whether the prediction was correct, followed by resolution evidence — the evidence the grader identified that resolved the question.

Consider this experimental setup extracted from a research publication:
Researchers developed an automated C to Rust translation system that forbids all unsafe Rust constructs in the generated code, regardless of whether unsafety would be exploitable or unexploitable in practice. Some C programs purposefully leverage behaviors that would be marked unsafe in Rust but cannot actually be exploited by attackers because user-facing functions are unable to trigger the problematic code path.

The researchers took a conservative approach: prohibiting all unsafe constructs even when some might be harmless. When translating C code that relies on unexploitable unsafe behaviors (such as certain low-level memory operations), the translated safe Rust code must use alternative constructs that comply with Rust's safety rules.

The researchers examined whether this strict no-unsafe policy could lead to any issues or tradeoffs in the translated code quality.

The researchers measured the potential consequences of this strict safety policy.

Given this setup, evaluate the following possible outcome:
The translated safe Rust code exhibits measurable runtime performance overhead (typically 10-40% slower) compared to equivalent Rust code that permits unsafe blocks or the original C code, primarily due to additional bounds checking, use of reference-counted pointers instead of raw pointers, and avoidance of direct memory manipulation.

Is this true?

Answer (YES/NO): NO